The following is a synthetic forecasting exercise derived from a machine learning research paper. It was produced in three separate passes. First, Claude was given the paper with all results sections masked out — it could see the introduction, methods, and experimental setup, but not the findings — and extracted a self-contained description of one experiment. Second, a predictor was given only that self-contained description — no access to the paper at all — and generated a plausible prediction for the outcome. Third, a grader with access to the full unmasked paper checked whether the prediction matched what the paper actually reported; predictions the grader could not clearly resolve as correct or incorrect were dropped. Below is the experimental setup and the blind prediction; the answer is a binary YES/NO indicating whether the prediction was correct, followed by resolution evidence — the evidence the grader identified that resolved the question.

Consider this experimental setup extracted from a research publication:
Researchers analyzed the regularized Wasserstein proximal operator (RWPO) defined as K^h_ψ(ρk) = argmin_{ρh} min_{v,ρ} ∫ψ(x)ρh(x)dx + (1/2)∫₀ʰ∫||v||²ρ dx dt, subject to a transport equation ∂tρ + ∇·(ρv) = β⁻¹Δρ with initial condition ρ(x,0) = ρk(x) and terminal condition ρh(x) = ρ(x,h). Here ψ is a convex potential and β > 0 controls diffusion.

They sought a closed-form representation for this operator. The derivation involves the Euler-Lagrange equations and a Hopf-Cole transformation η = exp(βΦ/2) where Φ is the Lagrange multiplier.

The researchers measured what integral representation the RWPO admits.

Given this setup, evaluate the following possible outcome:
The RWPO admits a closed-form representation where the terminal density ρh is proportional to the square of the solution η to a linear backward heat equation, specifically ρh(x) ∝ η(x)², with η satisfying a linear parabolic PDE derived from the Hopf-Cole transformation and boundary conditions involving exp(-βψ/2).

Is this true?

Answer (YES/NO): NO